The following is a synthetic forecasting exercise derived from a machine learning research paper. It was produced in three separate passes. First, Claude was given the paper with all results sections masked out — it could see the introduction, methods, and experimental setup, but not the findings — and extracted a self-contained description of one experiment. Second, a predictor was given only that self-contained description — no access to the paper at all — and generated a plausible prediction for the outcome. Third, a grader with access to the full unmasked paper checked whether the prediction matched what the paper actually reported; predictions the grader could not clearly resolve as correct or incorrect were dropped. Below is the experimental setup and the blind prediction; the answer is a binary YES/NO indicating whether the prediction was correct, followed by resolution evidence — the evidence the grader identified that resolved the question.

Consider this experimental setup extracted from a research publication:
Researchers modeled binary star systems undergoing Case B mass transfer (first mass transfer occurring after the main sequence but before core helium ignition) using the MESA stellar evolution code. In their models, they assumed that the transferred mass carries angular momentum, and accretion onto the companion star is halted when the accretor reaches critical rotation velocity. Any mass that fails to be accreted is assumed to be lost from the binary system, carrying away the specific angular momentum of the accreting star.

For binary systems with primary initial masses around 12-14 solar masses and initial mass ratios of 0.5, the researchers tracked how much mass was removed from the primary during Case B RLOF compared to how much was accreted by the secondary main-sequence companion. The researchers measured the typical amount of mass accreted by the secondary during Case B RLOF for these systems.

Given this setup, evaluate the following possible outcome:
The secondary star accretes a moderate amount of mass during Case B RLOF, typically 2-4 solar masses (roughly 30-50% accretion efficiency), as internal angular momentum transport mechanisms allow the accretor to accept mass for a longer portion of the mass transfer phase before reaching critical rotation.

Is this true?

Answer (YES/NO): NO